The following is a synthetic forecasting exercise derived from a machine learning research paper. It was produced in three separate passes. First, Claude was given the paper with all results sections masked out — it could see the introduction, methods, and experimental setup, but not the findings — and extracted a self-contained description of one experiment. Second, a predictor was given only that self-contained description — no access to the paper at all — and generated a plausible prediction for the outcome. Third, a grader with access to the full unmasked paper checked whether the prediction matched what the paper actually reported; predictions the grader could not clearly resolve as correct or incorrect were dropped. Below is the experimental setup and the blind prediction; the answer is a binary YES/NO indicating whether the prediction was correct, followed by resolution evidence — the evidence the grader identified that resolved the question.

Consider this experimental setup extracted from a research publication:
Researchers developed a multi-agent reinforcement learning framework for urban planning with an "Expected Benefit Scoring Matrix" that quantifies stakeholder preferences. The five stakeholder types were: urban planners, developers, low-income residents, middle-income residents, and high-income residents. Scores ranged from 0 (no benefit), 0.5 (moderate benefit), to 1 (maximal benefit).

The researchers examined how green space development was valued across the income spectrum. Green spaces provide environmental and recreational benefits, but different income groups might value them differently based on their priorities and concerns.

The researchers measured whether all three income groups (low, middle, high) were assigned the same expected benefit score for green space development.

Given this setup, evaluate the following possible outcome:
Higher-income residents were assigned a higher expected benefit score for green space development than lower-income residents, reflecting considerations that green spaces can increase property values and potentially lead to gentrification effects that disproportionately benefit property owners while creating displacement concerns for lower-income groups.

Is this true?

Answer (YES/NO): NO